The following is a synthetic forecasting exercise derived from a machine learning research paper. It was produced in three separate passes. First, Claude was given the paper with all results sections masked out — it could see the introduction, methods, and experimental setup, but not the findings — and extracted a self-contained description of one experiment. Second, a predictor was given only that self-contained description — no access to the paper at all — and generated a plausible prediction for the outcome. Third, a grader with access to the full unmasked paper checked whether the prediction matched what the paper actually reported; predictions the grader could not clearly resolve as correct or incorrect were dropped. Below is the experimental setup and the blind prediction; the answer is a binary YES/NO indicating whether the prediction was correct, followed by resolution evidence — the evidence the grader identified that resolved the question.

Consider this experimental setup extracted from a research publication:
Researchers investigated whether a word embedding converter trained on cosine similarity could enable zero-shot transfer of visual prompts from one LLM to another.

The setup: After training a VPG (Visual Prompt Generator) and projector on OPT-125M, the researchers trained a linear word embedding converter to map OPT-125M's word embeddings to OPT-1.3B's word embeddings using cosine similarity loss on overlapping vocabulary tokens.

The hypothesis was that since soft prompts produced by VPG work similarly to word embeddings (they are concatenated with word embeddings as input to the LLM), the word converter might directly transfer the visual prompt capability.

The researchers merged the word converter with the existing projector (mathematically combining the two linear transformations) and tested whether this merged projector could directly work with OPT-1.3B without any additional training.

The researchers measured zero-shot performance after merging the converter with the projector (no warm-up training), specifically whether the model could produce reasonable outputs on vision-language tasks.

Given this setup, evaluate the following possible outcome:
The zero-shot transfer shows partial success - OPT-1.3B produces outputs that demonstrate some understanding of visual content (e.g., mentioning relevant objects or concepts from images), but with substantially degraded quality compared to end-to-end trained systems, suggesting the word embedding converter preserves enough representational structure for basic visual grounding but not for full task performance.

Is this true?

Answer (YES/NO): NO